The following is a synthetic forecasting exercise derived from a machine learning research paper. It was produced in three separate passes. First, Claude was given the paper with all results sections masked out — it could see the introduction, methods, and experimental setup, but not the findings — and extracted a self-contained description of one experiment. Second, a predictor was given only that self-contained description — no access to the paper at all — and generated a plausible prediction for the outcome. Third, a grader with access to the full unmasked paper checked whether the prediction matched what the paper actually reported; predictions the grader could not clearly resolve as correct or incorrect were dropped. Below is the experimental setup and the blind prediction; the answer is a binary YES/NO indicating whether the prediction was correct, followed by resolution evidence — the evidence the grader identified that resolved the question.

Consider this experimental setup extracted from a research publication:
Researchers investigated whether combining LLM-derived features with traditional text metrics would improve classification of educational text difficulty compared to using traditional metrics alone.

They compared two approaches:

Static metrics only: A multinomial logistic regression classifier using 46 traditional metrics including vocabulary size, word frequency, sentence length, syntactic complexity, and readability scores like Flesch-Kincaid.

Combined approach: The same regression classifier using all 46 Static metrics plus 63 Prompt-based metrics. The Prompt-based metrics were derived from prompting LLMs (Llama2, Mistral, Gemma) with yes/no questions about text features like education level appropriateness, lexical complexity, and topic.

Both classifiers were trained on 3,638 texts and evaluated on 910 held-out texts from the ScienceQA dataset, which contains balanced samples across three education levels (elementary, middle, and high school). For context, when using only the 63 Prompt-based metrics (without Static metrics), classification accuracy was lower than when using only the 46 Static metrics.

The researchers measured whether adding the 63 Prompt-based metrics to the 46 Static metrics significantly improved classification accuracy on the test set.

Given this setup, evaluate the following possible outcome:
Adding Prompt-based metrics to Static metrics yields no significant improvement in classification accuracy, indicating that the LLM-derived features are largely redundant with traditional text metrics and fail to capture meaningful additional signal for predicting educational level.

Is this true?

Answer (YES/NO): NO